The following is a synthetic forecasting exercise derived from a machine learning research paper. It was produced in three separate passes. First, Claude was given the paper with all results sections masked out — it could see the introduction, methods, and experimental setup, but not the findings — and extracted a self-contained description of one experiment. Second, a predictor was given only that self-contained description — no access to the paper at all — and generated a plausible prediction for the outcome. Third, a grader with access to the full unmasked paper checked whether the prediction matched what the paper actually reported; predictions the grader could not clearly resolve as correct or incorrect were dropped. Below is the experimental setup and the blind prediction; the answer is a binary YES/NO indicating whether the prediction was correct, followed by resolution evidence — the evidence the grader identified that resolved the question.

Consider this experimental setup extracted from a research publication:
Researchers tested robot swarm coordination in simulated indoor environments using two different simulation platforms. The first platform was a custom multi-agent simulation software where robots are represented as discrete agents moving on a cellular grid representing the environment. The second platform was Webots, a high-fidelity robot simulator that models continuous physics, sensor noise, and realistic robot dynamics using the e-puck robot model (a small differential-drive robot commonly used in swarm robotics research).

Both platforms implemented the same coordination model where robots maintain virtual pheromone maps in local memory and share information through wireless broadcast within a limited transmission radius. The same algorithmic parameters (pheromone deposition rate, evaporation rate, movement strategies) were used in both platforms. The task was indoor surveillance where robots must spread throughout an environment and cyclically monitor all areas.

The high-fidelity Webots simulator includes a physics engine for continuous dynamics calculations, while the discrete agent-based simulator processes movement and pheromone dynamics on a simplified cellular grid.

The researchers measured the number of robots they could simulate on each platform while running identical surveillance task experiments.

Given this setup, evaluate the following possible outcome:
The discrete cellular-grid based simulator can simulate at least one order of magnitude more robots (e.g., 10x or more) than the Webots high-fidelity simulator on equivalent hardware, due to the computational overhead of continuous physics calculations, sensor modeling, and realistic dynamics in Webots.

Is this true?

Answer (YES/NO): YES